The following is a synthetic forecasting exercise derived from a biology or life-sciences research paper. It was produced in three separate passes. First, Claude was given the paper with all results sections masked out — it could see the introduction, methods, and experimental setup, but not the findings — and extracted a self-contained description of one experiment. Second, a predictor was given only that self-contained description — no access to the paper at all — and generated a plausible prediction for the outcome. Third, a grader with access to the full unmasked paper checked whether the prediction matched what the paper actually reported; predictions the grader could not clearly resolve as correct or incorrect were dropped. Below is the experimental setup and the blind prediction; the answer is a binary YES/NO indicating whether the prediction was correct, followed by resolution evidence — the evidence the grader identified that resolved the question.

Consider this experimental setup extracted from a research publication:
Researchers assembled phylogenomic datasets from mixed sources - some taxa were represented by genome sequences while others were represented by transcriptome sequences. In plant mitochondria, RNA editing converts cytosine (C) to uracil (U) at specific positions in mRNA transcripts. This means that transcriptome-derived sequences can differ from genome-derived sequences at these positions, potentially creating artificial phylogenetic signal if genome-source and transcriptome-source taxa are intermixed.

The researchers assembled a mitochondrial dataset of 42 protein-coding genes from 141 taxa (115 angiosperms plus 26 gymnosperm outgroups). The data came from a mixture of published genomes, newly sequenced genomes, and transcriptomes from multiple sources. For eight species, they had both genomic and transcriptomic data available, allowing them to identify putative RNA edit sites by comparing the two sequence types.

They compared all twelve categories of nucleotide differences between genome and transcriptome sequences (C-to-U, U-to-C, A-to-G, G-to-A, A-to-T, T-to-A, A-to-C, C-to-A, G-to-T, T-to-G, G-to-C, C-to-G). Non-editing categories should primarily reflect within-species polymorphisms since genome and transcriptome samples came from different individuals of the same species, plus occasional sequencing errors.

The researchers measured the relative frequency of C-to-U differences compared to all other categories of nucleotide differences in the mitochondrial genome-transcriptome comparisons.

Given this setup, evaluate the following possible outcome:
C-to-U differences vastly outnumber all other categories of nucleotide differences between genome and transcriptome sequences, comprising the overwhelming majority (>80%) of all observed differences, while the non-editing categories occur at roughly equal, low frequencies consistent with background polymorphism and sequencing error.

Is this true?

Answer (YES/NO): NO